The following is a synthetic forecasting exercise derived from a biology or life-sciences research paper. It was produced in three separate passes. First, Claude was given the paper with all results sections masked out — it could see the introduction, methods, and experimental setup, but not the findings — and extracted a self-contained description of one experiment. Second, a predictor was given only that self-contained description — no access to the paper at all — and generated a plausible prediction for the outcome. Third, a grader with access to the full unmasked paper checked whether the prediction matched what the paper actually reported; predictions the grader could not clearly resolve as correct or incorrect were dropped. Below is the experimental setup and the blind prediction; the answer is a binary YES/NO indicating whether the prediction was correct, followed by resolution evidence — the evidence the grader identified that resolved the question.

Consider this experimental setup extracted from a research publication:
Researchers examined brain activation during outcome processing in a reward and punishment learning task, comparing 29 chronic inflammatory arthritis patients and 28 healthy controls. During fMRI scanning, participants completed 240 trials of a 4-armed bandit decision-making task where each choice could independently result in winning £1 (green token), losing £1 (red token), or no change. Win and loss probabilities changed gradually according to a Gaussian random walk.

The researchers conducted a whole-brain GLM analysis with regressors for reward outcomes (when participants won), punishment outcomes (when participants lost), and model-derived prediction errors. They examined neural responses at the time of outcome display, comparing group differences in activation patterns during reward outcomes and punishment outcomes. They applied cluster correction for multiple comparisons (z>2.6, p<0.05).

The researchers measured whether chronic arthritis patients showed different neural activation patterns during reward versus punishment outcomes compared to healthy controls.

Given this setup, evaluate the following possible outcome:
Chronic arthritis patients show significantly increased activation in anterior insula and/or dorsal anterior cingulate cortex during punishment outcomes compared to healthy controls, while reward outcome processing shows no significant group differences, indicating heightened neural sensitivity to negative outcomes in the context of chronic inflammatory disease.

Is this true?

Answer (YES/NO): NO